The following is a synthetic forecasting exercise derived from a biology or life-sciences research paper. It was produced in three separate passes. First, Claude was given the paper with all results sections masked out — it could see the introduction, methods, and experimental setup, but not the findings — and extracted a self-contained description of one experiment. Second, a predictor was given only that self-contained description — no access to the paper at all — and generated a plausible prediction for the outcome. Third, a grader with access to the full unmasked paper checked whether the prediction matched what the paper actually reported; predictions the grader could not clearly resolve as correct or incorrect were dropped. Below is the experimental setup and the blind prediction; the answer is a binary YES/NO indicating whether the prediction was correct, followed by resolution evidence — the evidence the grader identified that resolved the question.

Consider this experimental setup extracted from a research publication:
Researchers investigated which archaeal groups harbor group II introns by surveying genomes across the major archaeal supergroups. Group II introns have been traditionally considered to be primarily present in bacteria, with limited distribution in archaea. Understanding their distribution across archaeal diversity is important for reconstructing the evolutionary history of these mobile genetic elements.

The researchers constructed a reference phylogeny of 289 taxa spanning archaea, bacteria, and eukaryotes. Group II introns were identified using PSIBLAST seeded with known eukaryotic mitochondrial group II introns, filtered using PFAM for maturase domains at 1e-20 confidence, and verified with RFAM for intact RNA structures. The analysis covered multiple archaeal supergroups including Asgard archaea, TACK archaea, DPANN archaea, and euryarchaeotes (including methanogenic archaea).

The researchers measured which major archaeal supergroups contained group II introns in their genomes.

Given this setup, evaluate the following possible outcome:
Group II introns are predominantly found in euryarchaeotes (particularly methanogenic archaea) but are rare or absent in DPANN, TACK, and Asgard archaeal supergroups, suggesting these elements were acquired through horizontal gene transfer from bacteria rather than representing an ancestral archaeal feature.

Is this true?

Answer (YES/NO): NO